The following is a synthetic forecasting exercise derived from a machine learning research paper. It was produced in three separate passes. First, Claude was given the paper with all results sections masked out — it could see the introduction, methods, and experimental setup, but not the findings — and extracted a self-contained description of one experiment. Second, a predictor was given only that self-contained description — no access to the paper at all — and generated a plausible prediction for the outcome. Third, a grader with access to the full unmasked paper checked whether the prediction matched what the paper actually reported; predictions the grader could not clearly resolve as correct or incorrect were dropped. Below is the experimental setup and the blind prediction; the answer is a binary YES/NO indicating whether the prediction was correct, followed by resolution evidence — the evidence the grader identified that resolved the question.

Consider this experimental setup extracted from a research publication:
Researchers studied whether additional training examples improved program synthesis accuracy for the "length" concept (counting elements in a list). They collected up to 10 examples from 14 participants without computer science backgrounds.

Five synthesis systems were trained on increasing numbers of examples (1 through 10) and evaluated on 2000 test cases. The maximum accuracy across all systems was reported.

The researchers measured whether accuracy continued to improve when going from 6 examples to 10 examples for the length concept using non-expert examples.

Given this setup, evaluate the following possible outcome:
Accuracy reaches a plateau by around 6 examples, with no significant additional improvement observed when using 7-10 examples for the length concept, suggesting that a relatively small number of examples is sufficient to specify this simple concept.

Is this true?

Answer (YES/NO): YES